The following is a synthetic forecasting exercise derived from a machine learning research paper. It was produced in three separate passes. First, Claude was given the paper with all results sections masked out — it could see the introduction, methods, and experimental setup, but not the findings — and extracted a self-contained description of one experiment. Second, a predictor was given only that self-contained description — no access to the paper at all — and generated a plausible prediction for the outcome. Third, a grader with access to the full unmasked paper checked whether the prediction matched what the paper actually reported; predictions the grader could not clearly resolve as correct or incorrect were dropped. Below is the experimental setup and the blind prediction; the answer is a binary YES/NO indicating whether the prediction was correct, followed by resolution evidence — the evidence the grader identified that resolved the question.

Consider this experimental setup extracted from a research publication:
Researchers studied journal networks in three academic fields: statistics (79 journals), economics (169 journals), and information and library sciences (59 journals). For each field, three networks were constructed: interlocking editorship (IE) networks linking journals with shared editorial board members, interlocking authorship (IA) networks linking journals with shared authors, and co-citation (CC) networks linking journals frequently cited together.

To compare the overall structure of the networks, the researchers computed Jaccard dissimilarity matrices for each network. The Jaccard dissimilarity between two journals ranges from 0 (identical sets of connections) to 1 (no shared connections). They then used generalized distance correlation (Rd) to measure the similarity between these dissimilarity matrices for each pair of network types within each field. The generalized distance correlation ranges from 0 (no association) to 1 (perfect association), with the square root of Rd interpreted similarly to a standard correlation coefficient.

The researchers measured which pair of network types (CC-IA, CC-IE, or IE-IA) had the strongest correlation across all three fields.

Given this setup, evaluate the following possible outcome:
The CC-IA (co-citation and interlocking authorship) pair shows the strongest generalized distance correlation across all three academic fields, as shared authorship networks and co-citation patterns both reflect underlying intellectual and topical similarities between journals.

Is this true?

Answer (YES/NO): YES